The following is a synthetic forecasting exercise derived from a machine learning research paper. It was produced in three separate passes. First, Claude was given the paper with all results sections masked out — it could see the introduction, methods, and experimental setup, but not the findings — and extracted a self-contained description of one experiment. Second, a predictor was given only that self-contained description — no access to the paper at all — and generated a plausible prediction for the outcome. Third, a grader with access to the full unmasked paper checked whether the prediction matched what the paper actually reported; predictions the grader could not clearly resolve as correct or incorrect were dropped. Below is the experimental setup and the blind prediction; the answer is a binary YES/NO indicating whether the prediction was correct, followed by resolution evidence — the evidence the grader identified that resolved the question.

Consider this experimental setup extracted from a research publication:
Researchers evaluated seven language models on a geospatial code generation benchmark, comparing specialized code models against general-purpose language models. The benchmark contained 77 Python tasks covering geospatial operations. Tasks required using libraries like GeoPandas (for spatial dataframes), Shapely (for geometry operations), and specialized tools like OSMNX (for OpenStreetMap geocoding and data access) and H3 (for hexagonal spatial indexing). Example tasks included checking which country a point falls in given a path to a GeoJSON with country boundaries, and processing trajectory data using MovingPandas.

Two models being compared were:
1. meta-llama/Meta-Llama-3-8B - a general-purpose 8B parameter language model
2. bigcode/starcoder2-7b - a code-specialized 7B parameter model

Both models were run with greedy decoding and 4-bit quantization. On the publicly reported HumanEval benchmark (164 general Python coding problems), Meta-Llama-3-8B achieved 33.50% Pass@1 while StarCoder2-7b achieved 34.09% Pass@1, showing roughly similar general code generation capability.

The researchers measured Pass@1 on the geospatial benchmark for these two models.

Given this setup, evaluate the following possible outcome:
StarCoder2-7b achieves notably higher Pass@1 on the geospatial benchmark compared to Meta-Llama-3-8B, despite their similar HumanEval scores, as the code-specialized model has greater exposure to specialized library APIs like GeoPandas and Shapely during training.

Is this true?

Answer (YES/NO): YES